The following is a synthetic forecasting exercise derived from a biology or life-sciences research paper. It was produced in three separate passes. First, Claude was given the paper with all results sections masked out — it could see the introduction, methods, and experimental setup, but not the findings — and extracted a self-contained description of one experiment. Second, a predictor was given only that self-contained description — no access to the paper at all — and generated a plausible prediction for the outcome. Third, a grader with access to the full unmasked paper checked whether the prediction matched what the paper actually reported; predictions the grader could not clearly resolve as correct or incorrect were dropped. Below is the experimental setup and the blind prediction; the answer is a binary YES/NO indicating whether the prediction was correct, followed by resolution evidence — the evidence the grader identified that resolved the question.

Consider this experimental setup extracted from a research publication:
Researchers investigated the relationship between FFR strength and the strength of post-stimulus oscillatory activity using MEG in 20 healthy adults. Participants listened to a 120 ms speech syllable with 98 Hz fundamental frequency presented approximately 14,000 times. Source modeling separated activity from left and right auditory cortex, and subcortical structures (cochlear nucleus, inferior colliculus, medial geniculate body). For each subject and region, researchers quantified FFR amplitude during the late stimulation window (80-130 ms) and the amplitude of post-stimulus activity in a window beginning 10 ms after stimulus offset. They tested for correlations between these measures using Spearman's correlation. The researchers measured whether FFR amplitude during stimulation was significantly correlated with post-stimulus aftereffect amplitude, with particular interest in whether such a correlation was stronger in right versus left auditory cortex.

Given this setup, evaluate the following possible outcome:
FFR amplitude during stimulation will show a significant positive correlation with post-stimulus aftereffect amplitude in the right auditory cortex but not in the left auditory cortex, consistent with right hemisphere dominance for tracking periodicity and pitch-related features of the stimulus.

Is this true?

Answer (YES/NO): YES